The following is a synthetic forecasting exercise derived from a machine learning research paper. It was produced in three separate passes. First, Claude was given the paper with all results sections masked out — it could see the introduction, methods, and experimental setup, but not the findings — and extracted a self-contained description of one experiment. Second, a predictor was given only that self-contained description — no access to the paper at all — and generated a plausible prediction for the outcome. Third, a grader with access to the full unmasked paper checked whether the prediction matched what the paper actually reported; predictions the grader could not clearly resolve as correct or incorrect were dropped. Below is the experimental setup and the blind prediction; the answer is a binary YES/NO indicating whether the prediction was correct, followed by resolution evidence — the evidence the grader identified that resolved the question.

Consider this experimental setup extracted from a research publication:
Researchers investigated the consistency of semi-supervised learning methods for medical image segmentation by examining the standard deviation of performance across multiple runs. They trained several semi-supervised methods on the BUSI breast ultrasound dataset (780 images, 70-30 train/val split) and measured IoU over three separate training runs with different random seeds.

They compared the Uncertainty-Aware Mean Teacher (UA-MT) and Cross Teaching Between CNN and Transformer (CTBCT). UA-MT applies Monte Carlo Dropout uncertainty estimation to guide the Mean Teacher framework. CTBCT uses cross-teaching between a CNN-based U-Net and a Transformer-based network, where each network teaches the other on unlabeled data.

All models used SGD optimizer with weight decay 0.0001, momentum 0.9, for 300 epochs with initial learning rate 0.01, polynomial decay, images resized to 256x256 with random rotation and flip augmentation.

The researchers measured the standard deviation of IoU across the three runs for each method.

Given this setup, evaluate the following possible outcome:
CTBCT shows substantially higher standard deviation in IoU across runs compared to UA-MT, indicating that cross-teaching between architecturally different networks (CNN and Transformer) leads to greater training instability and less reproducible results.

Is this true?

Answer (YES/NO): YES